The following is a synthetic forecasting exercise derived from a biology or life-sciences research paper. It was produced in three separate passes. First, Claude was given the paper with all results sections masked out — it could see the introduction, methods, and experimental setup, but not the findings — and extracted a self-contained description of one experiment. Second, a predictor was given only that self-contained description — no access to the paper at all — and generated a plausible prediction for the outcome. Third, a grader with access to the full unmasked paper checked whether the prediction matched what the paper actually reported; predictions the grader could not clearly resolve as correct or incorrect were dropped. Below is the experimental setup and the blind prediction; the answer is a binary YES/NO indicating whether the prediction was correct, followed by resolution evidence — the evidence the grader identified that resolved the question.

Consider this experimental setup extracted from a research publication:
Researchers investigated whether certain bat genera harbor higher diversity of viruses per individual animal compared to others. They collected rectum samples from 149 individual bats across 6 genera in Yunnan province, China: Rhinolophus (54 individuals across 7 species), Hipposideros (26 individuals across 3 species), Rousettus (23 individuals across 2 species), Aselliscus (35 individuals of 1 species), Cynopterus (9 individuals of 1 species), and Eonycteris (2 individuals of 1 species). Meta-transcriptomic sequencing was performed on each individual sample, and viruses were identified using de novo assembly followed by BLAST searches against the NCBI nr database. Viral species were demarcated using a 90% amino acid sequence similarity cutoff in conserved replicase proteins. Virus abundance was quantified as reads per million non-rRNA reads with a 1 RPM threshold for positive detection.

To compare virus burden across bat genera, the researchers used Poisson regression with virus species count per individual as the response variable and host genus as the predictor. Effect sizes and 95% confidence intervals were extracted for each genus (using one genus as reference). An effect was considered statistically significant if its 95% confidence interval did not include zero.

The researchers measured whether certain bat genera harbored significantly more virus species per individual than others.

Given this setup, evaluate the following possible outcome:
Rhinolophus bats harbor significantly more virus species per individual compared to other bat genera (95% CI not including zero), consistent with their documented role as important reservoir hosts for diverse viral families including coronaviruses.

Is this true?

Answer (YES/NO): YES